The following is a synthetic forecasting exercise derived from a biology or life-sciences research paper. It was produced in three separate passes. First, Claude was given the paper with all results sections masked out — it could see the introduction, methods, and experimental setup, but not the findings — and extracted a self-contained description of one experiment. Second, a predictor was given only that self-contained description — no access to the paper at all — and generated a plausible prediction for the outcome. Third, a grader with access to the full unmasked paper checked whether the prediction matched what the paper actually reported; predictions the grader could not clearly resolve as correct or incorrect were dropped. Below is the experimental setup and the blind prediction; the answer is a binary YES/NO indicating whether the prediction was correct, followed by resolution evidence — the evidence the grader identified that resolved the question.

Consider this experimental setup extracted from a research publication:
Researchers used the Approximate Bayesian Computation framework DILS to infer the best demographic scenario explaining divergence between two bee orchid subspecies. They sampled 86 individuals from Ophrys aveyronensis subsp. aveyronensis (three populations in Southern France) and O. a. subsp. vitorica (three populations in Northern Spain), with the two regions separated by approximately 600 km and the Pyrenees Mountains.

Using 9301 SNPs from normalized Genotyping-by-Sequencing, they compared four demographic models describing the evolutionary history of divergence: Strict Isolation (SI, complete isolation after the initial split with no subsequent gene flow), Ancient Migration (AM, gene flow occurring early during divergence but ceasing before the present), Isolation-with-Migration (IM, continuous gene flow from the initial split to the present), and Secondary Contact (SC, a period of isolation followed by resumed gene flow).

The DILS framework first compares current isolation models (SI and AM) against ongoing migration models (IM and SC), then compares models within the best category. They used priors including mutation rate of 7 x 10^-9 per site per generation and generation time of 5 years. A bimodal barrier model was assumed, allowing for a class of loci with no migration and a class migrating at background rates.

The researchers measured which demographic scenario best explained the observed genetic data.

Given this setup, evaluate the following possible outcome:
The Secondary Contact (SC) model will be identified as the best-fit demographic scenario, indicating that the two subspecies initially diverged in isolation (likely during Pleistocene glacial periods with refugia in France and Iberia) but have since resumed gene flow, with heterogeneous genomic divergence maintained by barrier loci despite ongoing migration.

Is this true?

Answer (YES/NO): NO